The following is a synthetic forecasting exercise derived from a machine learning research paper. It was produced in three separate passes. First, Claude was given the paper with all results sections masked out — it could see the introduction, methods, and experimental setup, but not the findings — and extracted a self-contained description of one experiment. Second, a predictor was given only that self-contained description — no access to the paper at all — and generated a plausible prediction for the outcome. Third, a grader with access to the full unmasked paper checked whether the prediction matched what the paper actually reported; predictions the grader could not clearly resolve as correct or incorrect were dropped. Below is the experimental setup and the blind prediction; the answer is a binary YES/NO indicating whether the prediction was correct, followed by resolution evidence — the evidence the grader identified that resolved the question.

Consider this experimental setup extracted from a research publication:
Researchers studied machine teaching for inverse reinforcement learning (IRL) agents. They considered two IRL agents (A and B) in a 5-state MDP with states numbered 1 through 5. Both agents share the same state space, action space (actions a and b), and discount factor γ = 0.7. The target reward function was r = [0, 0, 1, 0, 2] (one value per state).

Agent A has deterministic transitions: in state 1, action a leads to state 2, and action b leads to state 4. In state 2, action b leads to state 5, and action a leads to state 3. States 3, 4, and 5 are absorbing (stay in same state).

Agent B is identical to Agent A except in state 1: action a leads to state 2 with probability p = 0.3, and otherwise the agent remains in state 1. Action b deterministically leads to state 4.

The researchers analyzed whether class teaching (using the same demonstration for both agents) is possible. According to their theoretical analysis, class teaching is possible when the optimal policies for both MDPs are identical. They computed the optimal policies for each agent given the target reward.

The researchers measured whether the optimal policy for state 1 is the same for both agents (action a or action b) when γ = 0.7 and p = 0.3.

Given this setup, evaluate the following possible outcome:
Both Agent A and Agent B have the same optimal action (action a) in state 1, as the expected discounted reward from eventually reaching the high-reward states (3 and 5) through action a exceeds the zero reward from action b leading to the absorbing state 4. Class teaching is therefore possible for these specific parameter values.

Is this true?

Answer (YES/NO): NO